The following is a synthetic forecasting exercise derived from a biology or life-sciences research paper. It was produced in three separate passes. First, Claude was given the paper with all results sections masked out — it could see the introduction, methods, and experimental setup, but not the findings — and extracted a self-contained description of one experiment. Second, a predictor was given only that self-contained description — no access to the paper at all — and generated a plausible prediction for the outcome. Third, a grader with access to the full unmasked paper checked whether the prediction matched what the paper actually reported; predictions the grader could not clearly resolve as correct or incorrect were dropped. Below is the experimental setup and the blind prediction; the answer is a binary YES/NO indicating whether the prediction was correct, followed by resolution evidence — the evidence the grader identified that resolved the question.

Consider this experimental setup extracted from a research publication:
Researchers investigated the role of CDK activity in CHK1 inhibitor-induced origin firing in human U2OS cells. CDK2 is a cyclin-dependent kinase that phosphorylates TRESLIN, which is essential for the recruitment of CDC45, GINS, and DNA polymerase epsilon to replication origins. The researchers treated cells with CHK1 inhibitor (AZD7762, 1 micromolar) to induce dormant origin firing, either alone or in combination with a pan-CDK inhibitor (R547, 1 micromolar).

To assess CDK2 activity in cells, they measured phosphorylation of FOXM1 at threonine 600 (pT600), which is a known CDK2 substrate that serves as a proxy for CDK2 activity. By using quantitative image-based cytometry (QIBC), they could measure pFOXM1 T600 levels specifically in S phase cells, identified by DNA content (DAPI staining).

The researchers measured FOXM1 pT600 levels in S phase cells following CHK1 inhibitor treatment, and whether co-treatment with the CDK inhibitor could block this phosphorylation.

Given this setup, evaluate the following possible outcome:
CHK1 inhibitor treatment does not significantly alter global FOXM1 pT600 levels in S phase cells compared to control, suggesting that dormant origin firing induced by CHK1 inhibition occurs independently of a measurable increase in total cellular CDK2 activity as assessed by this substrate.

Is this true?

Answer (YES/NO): NO